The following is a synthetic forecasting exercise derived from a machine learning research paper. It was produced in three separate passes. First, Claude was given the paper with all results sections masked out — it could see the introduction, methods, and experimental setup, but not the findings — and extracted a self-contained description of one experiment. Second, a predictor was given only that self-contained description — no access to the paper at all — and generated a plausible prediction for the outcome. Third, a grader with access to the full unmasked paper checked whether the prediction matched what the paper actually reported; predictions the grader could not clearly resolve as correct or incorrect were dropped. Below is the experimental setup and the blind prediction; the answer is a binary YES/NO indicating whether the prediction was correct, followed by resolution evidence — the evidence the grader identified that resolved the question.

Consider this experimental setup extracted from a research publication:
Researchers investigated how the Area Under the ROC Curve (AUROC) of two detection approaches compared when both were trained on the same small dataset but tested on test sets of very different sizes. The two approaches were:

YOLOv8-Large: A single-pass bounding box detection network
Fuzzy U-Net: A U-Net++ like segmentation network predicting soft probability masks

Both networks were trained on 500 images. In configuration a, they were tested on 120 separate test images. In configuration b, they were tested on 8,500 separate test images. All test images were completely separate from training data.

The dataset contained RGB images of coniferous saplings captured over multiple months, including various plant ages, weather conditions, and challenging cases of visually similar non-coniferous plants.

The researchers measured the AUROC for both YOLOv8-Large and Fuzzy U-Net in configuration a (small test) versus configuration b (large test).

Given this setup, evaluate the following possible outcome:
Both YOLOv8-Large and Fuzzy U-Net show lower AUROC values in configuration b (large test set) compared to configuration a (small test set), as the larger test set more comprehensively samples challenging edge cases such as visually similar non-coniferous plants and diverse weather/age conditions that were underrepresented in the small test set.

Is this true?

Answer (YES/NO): NO